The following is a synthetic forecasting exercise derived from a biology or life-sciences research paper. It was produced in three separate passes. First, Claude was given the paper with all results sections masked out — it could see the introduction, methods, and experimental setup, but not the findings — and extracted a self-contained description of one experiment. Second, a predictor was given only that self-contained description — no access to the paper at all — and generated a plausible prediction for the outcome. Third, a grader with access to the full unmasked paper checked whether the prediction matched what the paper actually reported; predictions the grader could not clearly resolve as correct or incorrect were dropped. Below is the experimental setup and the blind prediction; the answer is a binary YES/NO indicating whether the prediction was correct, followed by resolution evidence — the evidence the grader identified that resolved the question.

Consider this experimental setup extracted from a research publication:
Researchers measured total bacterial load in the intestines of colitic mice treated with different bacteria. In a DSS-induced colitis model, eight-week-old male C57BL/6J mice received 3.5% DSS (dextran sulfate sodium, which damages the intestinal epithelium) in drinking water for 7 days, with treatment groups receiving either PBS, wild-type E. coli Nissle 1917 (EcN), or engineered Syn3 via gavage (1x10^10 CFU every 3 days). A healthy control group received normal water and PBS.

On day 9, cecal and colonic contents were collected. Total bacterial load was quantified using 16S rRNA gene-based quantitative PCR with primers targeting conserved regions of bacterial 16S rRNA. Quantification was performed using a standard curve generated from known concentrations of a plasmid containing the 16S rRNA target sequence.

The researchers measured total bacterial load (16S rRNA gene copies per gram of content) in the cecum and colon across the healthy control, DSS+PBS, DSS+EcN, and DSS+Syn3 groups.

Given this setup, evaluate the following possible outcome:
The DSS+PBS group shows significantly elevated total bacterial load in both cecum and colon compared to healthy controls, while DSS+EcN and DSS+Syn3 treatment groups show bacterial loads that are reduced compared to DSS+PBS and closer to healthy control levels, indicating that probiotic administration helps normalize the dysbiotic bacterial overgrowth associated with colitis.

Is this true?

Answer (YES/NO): NO